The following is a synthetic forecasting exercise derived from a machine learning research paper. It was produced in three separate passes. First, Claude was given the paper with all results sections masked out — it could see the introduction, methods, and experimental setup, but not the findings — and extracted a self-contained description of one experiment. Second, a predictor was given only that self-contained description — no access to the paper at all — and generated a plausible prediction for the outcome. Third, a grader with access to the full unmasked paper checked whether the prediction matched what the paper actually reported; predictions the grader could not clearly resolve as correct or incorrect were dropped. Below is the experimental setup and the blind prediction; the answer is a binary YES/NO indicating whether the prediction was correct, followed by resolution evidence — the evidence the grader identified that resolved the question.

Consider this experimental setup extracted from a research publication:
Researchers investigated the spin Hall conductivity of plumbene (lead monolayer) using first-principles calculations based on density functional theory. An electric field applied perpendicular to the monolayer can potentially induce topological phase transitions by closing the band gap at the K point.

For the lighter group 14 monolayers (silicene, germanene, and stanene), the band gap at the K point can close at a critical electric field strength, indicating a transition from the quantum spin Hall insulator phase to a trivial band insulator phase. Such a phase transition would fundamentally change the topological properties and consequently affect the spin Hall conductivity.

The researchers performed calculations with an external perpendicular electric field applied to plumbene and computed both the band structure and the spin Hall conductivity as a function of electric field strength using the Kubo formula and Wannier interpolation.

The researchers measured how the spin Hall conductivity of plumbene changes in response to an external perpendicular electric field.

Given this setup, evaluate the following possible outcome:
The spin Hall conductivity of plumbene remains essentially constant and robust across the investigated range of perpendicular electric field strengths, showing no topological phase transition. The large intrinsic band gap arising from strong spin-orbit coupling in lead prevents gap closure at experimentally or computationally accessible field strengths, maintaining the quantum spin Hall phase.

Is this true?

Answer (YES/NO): YES